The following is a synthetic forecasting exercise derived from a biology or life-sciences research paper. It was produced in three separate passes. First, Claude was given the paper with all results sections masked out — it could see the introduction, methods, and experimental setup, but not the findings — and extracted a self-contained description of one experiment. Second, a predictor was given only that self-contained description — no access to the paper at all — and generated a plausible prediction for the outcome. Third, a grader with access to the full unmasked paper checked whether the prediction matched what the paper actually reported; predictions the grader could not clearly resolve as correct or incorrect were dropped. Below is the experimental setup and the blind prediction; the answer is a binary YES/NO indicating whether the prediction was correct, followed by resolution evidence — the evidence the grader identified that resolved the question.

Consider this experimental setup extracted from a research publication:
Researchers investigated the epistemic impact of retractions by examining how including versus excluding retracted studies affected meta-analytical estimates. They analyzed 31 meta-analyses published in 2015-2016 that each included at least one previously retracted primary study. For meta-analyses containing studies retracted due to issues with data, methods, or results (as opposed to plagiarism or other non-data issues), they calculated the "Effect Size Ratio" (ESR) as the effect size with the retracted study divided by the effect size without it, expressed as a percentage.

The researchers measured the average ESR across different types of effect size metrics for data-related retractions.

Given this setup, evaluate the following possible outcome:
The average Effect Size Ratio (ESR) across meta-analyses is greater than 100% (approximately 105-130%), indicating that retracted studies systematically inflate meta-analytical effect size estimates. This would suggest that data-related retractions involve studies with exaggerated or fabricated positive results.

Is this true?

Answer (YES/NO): YES